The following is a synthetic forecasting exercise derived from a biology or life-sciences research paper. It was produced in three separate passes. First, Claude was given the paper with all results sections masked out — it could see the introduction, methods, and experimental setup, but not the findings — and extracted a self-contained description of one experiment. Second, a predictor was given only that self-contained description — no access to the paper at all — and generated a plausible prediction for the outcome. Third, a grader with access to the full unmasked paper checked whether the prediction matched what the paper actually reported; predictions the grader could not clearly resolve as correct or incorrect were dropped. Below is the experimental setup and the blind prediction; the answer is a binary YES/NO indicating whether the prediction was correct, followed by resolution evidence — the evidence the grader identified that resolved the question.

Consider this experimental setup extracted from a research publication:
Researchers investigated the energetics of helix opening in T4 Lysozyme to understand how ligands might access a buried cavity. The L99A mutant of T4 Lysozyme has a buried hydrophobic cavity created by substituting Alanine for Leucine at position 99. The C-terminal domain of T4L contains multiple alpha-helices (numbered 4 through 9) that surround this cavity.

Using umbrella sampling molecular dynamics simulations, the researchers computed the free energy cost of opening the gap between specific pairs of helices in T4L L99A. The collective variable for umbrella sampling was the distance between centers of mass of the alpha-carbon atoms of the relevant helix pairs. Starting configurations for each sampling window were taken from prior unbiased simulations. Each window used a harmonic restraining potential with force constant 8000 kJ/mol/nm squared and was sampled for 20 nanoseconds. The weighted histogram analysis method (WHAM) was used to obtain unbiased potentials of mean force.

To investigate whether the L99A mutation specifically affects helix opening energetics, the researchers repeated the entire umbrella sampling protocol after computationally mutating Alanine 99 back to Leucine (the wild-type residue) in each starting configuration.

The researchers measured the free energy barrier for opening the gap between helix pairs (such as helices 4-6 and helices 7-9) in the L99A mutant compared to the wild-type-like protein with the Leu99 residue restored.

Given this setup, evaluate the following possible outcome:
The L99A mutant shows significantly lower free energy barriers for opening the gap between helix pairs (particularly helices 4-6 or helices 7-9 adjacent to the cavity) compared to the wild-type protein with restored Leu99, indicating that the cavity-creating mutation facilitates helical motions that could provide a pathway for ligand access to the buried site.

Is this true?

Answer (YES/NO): YES